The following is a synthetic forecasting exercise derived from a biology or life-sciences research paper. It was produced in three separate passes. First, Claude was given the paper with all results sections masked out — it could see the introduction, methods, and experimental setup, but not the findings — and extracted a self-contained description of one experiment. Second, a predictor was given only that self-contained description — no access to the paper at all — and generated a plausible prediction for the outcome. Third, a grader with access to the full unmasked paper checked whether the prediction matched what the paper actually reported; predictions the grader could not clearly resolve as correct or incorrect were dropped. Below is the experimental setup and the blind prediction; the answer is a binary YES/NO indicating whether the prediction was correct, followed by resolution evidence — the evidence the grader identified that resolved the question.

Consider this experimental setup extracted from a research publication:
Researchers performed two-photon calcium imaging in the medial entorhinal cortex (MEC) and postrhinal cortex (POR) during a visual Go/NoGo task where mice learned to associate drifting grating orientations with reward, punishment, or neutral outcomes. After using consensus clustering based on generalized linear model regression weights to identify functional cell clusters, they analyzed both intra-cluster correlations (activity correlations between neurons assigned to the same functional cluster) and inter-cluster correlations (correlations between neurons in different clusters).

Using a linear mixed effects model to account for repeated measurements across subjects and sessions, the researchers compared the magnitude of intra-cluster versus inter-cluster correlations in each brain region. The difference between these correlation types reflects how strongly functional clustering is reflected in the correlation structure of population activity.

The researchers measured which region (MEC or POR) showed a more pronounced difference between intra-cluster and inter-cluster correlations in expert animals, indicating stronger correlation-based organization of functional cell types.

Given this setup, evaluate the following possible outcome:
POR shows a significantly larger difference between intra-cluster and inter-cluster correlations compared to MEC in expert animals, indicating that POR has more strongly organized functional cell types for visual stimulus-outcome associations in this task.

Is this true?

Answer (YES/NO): NO